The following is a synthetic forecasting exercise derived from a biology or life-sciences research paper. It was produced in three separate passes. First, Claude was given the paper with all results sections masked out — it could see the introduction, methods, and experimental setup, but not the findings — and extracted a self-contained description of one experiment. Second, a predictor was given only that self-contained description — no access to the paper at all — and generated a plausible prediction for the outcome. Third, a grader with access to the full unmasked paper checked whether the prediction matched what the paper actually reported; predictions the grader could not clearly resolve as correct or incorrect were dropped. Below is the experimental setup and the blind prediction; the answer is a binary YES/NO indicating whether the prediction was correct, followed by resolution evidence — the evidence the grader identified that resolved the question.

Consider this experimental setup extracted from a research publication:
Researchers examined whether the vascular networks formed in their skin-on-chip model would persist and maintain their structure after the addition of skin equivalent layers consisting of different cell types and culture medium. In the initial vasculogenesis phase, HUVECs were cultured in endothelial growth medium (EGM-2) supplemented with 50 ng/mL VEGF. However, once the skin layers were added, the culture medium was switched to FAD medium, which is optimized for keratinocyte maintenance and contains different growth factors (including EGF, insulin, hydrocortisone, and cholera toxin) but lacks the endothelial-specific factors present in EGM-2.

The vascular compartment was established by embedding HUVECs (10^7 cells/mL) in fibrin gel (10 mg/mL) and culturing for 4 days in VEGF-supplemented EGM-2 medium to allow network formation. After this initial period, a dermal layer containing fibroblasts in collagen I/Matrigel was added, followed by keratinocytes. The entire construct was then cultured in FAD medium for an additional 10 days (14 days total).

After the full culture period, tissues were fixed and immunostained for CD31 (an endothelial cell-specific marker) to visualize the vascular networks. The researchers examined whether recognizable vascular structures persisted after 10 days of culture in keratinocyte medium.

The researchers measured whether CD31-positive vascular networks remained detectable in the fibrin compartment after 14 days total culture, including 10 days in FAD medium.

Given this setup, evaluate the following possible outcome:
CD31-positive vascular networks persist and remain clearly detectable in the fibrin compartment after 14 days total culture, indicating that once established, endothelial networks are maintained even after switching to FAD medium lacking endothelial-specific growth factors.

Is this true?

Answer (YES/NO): YES